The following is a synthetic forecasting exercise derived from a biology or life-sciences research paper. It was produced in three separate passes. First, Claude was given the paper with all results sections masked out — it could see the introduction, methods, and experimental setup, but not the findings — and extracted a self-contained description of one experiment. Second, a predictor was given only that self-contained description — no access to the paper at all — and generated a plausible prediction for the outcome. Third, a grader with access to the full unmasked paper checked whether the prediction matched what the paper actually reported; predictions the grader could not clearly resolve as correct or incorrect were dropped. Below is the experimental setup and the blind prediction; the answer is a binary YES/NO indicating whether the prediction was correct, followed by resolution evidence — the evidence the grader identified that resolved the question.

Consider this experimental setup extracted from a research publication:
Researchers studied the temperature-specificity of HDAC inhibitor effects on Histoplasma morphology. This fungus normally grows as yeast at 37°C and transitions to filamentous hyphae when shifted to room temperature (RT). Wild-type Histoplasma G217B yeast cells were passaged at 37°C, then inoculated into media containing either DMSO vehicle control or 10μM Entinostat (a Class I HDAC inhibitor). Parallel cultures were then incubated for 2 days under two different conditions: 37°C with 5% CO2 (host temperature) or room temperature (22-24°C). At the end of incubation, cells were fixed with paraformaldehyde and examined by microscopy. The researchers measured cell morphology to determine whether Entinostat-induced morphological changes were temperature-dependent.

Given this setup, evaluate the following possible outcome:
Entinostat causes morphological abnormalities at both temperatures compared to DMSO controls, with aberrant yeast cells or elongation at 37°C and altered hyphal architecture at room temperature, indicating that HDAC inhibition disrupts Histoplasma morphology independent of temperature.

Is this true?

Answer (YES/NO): NO